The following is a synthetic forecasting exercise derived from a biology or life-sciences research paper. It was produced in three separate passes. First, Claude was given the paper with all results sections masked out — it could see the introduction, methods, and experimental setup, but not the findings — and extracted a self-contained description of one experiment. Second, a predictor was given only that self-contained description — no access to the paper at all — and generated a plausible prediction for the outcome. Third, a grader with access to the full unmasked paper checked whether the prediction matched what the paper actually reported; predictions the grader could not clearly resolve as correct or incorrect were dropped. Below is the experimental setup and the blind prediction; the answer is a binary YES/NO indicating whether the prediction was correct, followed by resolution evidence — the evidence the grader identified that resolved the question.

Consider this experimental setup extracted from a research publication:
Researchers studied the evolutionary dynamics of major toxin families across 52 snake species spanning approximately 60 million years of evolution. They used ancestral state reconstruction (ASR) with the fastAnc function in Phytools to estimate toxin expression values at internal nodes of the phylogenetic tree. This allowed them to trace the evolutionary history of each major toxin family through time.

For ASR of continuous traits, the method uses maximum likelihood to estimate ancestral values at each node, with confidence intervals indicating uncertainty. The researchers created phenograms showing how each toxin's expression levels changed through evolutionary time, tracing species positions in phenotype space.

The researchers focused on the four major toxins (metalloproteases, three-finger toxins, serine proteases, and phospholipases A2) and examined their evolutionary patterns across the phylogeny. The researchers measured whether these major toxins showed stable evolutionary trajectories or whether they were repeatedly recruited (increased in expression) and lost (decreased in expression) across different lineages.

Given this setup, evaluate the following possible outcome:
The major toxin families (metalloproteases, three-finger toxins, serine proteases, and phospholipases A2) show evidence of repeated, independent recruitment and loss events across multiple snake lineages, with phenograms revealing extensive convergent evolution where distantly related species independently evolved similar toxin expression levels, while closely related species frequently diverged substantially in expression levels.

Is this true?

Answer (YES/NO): YES